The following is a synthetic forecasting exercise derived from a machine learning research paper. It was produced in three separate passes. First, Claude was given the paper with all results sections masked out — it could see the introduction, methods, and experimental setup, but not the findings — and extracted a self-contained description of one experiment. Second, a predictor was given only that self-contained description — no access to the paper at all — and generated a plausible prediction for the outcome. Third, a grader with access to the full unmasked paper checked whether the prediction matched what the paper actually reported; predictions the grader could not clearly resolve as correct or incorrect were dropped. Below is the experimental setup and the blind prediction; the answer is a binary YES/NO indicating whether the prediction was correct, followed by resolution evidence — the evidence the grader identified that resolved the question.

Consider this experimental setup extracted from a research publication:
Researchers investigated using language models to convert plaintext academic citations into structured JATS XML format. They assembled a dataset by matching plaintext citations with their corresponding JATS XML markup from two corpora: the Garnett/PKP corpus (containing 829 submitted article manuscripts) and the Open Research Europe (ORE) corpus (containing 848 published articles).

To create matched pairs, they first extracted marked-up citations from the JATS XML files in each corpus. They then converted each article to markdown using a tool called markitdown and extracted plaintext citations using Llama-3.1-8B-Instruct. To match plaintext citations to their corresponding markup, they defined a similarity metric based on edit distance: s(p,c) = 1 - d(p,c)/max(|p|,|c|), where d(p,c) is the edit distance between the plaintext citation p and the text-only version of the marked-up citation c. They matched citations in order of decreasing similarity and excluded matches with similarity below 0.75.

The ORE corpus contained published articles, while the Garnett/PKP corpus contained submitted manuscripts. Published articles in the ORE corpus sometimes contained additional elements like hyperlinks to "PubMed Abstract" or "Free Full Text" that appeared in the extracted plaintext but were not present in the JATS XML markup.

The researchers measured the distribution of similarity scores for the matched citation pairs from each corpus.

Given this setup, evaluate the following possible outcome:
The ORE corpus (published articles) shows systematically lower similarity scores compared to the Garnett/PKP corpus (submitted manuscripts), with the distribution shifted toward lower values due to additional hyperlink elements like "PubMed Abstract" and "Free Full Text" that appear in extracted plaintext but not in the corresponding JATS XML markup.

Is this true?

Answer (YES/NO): YES